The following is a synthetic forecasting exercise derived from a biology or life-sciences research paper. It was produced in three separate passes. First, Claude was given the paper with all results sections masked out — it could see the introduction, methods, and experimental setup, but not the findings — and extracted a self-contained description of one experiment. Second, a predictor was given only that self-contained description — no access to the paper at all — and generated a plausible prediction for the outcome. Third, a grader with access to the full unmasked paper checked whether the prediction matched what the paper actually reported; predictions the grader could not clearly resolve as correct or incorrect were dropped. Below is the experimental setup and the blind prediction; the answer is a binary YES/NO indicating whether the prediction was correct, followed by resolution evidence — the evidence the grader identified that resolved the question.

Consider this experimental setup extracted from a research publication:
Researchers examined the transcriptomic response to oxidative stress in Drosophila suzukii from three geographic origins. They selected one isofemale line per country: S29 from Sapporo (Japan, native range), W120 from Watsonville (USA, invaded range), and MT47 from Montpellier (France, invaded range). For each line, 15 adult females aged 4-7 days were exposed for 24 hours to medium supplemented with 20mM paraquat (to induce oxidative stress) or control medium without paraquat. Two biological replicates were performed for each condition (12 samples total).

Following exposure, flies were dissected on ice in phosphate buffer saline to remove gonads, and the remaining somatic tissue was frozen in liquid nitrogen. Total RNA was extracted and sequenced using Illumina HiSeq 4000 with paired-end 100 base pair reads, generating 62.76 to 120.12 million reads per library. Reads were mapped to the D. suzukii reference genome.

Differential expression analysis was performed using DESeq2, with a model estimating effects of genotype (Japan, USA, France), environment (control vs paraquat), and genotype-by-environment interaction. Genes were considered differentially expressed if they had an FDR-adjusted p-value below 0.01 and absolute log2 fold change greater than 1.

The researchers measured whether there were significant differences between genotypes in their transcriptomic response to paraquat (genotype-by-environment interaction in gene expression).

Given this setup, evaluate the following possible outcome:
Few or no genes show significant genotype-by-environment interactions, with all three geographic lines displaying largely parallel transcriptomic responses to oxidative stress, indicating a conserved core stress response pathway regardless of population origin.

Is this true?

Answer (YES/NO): NO